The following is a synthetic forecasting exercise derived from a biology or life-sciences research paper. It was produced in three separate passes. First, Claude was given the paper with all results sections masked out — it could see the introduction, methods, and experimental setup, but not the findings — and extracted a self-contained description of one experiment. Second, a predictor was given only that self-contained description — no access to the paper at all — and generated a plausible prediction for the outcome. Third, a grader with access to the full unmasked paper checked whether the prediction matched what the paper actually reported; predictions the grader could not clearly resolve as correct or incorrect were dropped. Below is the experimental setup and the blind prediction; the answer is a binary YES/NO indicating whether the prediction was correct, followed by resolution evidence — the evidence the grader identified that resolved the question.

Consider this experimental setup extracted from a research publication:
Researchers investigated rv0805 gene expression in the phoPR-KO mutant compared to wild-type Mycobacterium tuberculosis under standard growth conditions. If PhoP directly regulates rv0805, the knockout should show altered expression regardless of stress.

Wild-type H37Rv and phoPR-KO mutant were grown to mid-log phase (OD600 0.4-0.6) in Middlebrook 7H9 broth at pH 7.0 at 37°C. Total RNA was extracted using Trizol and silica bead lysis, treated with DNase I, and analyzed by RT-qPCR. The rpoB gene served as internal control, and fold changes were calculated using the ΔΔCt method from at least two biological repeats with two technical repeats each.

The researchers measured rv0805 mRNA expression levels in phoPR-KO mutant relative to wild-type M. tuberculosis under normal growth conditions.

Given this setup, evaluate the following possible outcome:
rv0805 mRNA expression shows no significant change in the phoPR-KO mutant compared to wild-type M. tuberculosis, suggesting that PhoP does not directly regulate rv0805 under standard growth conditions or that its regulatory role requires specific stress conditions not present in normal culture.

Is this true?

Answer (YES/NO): NO